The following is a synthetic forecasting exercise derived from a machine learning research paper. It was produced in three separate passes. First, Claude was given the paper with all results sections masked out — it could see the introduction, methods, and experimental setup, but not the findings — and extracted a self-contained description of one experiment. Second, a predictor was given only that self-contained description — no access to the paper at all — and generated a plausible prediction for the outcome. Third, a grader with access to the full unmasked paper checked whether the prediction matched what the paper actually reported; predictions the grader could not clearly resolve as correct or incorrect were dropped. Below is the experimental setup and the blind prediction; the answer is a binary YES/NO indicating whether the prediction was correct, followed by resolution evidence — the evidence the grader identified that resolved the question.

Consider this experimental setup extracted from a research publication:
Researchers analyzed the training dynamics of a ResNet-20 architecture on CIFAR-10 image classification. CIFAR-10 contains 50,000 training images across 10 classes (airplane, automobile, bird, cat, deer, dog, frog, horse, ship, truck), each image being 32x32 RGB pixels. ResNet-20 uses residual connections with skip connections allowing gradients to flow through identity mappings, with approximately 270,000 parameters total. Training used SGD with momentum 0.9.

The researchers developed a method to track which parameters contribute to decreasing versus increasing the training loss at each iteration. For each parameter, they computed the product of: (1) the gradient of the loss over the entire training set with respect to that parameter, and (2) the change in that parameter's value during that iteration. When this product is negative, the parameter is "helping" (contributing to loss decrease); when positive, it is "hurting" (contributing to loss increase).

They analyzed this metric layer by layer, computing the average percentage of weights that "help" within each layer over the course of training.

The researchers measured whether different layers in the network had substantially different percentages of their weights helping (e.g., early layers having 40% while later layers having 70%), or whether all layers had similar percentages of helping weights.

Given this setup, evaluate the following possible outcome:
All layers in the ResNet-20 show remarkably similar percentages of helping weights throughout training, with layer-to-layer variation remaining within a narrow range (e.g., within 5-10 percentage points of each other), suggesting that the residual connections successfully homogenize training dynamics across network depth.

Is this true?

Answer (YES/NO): YES